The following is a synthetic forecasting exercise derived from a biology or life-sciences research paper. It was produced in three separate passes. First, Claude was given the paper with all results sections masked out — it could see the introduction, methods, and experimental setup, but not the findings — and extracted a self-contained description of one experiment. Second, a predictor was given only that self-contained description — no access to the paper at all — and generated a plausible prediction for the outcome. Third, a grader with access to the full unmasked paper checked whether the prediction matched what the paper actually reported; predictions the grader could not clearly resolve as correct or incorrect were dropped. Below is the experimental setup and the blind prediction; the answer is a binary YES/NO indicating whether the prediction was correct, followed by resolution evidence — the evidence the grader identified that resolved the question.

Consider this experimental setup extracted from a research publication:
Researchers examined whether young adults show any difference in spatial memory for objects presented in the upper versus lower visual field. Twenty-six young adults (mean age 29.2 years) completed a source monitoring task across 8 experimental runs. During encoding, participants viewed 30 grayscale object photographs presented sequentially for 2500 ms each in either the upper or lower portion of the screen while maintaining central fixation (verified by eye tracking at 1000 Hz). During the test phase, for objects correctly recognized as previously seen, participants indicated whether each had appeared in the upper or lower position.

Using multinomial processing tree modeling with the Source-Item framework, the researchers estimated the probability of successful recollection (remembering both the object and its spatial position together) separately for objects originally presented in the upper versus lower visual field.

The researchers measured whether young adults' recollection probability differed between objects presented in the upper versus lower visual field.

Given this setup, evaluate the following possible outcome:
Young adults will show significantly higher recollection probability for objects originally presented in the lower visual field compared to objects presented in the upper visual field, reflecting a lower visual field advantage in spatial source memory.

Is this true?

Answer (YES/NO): NO